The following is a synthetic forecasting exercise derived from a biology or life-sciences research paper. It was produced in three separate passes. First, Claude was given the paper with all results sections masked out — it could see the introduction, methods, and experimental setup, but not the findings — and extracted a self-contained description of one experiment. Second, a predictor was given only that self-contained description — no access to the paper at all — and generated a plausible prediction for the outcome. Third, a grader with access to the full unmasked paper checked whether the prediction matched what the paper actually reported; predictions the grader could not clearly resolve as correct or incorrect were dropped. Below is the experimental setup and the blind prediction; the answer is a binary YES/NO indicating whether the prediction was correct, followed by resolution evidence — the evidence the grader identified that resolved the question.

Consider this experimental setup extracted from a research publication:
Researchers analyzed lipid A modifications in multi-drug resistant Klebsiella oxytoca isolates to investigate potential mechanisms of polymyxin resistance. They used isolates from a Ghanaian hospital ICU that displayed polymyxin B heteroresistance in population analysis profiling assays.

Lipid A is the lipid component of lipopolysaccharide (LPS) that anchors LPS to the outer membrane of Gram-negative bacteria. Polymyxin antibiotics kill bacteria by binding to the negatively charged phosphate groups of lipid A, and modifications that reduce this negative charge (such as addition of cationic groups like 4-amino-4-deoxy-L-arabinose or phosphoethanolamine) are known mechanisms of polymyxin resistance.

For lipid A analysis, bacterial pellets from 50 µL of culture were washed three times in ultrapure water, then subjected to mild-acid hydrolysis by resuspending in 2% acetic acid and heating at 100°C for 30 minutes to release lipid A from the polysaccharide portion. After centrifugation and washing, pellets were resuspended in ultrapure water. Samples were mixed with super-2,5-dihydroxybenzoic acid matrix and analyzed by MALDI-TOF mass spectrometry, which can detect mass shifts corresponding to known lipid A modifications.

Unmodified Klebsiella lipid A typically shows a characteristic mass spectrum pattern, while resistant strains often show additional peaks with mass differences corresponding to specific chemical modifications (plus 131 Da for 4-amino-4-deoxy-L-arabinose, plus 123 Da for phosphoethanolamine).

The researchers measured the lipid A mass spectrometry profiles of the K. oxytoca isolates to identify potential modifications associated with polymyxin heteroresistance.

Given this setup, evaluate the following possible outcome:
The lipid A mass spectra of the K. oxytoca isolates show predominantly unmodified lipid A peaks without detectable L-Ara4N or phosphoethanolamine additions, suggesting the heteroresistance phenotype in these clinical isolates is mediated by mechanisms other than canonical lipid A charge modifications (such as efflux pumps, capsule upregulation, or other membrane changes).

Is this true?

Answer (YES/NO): NO